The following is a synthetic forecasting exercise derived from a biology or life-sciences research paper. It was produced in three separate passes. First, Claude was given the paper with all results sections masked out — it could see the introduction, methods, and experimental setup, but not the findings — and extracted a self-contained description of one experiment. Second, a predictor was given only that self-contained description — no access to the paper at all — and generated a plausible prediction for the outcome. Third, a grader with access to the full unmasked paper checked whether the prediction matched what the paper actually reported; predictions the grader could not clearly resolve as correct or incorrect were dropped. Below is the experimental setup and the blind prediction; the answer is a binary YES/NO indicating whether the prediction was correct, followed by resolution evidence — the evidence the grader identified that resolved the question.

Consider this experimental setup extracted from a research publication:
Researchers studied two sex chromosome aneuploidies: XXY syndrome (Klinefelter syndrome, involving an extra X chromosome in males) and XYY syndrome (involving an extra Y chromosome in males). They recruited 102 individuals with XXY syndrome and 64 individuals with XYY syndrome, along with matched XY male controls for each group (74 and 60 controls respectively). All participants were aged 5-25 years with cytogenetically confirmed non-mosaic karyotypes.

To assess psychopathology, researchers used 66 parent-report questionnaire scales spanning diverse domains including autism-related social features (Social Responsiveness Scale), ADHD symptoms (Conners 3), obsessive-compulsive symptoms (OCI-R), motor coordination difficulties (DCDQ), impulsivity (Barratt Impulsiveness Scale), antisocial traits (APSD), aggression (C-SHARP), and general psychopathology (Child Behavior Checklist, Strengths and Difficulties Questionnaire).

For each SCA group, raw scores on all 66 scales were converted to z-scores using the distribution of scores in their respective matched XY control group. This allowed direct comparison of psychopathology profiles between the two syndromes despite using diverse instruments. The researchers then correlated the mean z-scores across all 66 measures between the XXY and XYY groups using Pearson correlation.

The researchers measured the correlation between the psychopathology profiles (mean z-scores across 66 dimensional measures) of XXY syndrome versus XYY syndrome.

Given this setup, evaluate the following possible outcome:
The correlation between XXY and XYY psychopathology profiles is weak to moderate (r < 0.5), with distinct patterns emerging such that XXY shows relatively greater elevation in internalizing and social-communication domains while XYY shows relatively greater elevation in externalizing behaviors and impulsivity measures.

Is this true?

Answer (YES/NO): NO